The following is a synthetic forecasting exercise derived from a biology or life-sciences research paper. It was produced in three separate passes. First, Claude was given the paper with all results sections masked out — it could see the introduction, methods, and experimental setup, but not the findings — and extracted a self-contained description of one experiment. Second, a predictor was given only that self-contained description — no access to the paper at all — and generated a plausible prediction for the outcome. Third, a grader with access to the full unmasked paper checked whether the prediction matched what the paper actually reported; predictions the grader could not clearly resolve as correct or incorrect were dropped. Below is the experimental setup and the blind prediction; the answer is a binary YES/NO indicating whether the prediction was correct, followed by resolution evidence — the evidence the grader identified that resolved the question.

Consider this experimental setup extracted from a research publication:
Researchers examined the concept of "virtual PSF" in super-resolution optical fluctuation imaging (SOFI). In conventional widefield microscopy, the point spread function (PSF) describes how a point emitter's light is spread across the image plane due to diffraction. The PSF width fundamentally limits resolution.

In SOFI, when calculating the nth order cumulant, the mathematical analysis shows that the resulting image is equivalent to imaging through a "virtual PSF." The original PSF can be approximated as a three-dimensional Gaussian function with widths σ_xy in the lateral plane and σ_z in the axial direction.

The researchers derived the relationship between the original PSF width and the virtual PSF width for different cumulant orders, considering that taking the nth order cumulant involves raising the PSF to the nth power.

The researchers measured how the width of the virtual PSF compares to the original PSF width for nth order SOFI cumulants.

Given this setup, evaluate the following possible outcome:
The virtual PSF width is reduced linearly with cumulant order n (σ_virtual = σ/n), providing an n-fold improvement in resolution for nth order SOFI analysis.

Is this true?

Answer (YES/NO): NO